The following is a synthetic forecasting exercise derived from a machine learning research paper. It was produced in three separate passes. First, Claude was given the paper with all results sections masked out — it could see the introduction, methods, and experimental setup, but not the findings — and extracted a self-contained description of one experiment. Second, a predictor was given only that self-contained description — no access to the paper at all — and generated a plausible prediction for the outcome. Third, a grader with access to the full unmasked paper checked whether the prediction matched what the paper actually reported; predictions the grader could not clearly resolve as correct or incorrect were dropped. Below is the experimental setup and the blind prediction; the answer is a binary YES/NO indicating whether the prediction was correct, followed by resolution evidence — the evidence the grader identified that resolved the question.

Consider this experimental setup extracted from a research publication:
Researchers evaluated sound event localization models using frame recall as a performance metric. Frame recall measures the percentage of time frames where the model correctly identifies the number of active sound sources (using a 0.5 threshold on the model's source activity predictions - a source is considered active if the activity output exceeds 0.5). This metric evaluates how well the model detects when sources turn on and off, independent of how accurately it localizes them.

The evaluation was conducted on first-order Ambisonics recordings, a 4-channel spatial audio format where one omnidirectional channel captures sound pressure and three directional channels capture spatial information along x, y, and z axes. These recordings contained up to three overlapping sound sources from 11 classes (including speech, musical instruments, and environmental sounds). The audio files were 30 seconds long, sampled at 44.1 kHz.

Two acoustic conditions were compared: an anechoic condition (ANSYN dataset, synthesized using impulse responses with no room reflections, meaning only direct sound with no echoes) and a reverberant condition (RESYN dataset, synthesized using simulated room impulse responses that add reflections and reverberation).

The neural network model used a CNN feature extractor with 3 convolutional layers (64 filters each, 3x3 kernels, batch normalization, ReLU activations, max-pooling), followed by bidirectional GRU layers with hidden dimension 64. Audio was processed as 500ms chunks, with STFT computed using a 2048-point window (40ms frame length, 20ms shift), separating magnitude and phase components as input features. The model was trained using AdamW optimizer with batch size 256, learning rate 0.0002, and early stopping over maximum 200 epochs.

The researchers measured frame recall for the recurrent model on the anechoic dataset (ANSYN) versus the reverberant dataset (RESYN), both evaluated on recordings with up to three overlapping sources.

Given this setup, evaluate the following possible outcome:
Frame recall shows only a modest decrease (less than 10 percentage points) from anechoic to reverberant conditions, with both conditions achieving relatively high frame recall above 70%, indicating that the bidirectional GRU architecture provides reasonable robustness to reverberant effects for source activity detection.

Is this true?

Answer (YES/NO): NO